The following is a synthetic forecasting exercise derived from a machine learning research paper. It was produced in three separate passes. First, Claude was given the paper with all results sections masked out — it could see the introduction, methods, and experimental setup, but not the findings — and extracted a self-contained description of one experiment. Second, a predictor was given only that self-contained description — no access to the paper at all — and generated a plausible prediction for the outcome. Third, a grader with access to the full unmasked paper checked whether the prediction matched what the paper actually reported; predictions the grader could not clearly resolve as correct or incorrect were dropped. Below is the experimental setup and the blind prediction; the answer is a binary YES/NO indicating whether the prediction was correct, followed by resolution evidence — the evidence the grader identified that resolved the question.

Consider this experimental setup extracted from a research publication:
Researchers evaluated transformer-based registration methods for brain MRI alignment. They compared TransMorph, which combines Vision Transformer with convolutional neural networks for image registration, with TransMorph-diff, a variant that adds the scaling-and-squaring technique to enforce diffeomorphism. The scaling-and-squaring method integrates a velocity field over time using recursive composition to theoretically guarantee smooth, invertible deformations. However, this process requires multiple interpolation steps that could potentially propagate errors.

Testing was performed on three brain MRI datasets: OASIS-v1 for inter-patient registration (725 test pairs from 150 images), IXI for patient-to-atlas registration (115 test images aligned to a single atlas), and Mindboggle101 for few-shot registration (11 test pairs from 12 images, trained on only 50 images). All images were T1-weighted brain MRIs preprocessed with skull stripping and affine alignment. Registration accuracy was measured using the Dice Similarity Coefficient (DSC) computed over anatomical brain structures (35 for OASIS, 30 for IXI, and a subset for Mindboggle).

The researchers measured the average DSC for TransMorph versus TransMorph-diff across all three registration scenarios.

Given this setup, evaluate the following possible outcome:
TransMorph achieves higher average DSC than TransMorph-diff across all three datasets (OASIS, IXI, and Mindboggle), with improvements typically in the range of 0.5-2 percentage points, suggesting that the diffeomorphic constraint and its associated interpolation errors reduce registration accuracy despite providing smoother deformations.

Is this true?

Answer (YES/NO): NO